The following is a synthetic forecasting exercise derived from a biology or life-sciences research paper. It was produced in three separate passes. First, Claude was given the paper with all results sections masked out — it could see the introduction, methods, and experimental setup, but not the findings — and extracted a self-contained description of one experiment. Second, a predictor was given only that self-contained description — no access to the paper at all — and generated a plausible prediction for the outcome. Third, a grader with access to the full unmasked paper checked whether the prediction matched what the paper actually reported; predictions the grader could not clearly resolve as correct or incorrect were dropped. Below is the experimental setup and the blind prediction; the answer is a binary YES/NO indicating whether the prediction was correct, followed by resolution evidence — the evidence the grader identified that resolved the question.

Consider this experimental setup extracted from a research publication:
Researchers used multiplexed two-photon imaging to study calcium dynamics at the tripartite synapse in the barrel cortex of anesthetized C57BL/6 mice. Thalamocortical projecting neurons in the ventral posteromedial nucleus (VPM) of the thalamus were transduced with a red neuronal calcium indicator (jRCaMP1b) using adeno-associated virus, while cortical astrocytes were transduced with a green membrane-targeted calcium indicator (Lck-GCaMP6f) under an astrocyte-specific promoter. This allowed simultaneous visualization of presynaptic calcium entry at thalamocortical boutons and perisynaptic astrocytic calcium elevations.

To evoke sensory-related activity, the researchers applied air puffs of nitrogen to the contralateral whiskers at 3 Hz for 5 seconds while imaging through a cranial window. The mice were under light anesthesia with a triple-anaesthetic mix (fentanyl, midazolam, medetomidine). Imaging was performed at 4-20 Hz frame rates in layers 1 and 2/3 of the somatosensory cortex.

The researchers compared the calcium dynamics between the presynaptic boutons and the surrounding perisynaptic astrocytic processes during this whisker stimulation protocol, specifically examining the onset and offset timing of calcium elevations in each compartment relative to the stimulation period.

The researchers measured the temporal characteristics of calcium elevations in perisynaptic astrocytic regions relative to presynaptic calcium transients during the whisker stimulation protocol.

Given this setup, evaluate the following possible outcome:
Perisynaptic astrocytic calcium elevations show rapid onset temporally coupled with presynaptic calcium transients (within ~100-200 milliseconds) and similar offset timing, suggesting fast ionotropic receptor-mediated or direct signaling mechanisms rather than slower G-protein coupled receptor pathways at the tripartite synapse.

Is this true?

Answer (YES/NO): NO